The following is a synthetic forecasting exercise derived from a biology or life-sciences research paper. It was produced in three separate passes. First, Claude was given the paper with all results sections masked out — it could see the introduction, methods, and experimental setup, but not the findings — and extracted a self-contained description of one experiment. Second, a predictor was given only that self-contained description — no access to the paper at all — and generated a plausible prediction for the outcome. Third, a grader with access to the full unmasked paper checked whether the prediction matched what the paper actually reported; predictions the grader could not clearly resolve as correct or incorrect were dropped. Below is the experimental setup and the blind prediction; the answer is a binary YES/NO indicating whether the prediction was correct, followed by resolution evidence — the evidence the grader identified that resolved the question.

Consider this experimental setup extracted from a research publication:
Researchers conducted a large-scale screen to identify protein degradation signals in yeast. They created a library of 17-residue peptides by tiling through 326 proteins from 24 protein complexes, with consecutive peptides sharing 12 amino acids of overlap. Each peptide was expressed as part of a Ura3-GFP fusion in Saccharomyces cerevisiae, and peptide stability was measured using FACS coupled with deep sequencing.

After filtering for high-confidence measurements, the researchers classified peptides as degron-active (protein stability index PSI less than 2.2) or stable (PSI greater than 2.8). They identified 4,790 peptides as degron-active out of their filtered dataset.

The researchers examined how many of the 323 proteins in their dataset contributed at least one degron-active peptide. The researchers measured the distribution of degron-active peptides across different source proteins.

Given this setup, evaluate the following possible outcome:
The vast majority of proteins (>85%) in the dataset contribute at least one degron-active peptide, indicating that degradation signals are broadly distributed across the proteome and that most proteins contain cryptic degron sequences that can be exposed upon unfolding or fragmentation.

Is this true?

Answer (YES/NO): YES